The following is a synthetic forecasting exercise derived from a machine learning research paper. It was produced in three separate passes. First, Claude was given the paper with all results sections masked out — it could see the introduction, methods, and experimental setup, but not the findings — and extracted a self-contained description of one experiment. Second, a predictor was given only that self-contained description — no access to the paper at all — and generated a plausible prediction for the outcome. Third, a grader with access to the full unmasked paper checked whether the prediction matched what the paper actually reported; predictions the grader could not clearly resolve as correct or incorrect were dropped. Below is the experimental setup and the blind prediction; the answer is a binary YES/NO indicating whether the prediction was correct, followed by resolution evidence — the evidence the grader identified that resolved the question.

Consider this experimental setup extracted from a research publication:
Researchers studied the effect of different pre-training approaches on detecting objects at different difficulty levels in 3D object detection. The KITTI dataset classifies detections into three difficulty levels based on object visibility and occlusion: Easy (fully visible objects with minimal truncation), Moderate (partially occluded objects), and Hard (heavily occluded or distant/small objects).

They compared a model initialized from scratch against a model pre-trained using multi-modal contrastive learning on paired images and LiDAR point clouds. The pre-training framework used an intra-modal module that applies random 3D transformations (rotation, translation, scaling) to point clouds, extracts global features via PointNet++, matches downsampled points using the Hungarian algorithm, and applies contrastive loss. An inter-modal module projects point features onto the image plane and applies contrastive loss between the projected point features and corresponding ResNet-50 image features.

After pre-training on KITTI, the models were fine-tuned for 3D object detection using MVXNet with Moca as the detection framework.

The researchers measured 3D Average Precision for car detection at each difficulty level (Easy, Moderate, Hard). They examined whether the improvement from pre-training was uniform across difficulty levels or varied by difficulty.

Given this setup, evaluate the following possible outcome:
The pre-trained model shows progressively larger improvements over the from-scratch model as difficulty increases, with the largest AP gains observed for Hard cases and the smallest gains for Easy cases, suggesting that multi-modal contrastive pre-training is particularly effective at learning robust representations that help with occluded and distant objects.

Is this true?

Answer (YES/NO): NO